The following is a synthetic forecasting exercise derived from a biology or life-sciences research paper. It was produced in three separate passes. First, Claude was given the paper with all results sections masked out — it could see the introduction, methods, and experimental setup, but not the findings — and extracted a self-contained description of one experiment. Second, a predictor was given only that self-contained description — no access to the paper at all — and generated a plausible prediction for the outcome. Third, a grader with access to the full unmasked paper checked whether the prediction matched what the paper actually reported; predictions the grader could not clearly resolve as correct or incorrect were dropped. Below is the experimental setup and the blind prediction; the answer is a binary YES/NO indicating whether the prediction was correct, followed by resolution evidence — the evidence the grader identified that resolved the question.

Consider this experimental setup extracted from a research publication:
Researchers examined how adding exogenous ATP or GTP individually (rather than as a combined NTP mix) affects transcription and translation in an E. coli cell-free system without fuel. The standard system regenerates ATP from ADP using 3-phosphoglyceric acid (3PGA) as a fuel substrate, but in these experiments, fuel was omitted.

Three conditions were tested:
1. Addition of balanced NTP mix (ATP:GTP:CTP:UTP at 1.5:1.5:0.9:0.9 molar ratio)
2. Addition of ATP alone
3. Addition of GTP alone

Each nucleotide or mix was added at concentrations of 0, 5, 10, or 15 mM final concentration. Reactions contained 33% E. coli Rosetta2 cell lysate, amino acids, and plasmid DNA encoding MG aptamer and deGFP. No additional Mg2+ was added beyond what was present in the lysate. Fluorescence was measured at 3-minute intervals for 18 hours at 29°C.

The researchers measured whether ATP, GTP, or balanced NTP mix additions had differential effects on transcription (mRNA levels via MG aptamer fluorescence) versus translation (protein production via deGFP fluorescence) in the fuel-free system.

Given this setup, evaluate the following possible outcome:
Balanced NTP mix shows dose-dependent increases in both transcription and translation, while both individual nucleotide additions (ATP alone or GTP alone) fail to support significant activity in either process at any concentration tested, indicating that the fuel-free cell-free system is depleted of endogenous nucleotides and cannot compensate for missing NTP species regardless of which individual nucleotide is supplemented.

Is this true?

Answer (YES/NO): NO